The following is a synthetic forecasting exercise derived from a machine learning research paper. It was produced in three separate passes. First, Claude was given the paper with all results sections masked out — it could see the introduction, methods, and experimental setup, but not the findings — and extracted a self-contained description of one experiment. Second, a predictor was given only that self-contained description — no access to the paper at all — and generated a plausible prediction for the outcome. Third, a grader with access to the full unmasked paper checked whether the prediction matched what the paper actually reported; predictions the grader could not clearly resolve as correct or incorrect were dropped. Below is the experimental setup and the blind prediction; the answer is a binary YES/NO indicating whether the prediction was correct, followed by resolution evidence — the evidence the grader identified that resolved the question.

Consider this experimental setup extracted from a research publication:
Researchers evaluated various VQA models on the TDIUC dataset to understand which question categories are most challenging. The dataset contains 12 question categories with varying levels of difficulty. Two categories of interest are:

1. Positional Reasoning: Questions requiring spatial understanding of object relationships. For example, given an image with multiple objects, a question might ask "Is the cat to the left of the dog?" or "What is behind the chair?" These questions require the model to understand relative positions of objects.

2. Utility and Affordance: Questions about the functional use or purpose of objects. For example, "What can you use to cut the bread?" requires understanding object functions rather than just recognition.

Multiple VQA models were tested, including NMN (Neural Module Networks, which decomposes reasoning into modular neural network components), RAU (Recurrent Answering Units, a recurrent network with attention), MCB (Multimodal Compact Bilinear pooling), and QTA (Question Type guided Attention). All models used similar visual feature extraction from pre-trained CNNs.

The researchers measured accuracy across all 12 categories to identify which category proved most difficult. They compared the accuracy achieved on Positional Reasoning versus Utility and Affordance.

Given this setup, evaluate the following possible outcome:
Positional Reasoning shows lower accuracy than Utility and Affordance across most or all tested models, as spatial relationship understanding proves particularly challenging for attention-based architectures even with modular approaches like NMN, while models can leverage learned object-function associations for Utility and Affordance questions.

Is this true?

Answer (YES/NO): NO